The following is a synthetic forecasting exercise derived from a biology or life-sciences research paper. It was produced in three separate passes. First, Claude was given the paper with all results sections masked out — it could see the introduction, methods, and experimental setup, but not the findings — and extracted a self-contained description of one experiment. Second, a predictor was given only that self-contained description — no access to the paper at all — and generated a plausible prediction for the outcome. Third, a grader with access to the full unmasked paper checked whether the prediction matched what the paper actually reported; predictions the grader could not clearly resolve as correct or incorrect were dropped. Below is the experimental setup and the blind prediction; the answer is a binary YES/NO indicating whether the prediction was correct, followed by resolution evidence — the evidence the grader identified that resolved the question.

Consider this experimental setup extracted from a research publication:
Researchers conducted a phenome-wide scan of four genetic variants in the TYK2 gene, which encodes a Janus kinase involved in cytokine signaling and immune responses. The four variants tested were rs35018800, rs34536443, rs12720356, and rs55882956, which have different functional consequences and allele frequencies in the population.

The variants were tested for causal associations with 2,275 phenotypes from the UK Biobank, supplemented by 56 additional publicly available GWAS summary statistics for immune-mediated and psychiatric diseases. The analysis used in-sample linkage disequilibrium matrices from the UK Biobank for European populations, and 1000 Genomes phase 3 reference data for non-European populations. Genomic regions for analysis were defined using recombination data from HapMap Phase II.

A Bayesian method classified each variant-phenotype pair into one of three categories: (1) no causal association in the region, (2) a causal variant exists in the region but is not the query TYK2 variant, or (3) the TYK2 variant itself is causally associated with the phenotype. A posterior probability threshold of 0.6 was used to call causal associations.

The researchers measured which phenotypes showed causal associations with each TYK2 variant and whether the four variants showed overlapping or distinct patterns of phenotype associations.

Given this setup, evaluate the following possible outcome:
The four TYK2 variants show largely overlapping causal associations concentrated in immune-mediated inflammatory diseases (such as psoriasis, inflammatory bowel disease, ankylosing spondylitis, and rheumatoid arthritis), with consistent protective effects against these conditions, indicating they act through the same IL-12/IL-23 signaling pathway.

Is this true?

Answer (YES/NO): NO